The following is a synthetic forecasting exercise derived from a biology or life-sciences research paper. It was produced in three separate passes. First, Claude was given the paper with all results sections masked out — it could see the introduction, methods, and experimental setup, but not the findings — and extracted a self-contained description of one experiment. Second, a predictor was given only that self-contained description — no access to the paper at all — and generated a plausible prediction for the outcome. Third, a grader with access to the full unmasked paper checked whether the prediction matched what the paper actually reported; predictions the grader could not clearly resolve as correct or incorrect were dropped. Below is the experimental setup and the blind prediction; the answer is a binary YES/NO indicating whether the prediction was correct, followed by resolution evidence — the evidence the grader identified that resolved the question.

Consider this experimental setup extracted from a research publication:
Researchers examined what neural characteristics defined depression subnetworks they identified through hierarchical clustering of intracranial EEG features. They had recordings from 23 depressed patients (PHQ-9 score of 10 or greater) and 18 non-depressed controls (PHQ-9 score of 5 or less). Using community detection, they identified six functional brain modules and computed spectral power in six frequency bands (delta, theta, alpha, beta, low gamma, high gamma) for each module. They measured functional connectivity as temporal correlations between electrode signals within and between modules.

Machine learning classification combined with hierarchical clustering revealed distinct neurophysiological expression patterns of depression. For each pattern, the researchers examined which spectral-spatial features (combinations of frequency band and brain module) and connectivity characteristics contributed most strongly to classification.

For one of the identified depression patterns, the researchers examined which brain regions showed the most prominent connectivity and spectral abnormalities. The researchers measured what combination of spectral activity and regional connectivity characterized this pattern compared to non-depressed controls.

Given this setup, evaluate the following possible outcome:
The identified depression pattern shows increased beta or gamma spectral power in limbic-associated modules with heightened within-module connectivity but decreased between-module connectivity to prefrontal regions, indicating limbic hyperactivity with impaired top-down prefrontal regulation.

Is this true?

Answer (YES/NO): NO